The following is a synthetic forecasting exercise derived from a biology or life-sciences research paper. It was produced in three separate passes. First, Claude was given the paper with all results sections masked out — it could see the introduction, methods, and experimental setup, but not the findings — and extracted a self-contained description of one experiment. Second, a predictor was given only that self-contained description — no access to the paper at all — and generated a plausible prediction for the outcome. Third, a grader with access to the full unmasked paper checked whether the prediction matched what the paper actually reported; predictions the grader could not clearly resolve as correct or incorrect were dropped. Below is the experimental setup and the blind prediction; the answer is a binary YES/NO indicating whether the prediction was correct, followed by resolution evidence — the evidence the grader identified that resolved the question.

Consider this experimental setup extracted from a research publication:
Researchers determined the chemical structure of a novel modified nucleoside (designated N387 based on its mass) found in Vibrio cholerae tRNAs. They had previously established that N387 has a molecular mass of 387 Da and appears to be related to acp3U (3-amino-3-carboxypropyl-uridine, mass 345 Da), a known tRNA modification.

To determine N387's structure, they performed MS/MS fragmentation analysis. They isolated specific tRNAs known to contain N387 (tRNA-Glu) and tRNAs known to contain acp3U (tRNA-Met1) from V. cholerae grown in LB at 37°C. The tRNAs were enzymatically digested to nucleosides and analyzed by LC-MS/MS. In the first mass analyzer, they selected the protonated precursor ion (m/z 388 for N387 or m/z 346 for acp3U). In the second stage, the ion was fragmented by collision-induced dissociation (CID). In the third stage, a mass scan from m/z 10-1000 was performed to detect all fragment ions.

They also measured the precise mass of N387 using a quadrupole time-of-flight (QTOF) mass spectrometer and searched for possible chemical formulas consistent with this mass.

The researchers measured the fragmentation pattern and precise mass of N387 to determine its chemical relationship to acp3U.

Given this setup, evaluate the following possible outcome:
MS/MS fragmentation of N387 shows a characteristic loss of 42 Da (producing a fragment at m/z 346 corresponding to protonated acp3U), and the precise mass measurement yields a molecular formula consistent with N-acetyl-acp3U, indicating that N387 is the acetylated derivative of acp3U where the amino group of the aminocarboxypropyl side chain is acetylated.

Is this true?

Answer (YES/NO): YES